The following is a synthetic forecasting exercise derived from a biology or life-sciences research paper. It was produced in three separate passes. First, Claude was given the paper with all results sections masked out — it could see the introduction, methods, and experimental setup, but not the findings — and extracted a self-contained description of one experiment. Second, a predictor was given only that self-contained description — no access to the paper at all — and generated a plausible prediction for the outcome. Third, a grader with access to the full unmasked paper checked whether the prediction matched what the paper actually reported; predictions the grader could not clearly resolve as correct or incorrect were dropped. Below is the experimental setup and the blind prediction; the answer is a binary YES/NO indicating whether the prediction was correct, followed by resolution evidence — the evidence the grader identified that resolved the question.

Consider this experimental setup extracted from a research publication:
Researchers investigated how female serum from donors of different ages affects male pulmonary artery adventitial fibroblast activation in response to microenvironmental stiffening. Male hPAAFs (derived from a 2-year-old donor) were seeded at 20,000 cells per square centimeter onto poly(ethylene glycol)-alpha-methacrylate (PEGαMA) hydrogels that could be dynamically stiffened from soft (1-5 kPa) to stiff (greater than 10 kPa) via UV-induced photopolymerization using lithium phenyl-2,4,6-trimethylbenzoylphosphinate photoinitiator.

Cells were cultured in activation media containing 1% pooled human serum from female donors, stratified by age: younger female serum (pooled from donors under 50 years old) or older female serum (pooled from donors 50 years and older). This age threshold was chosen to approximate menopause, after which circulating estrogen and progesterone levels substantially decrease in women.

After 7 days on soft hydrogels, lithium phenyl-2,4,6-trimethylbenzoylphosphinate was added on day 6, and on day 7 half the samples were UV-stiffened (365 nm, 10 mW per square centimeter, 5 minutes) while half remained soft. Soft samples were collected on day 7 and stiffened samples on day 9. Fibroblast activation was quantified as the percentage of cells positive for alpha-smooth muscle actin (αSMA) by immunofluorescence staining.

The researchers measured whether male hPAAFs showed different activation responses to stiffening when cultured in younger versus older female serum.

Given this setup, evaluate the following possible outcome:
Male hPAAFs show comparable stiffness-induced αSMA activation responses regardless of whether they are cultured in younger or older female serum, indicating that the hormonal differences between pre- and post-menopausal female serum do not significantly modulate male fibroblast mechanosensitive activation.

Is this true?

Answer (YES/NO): NO